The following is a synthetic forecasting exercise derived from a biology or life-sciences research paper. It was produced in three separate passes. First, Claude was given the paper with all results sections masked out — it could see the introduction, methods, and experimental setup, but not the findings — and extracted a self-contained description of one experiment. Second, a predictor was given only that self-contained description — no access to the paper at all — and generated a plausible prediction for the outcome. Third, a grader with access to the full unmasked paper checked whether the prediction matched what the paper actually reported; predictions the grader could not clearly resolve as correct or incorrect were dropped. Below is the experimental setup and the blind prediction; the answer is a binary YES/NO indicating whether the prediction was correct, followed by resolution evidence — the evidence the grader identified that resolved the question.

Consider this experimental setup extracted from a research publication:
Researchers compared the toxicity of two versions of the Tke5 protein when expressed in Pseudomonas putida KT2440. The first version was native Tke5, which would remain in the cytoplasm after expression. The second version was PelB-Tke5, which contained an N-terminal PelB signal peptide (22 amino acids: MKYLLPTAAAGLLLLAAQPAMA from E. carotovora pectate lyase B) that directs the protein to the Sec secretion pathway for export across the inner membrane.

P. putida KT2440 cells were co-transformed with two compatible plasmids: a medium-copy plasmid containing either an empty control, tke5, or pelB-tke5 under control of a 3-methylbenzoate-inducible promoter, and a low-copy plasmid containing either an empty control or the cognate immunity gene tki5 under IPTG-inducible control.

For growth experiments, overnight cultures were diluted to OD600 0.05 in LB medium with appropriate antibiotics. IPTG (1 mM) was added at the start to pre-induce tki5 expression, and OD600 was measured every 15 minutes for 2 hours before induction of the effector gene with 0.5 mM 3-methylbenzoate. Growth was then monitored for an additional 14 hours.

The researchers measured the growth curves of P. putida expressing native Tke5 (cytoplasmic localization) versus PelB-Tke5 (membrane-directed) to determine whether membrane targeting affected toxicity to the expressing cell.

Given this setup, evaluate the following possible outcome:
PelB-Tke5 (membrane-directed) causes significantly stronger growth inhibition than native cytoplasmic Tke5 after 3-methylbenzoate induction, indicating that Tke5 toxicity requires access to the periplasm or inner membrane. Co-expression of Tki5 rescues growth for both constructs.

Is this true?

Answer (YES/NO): YES